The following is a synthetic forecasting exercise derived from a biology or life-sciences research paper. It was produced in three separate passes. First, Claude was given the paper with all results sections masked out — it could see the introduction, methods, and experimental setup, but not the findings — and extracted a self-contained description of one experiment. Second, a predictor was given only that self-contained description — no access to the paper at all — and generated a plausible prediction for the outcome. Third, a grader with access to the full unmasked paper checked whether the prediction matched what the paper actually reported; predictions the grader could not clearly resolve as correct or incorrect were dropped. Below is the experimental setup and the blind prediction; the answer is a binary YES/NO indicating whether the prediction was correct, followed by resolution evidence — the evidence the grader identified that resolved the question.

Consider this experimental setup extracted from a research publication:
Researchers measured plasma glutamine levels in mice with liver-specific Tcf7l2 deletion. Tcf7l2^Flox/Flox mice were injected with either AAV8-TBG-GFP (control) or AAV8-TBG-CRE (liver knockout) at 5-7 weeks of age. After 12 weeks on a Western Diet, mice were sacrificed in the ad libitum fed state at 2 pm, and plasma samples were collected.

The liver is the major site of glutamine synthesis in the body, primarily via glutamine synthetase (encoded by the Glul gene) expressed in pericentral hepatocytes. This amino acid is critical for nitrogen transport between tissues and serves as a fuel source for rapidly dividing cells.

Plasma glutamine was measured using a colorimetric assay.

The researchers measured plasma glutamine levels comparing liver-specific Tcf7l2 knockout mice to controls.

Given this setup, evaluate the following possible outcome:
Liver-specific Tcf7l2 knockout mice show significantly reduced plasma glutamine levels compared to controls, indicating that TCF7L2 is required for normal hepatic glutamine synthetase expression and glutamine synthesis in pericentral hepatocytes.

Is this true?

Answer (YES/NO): YES